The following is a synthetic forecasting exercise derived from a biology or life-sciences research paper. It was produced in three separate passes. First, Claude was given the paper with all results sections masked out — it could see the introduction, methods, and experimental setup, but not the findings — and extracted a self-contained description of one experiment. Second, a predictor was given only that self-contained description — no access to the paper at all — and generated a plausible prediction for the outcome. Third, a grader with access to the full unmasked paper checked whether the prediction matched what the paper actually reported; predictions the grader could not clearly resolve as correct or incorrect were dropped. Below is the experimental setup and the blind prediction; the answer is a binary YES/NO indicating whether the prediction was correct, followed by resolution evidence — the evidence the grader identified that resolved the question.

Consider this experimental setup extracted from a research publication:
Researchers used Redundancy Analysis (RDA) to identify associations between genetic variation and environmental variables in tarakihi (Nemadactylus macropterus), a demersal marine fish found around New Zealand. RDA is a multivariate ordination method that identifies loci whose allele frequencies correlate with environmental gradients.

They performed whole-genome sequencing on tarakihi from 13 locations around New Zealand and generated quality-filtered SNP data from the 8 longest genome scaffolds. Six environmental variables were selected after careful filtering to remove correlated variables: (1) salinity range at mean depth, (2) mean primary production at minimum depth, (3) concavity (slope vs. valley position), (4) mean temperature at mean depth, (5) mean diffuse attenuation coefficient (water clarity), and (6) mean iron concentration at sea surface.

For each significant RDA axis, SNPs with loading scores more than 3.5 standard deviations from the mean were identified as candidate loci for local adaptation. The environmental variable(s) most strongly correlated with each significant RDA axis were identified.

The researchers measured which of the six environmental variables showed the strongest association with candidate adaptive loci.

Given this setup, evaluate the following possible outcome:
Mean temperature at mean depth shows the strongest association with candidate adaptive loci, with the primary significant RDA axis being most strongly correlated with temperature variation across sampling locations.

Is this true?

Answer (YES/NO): YES